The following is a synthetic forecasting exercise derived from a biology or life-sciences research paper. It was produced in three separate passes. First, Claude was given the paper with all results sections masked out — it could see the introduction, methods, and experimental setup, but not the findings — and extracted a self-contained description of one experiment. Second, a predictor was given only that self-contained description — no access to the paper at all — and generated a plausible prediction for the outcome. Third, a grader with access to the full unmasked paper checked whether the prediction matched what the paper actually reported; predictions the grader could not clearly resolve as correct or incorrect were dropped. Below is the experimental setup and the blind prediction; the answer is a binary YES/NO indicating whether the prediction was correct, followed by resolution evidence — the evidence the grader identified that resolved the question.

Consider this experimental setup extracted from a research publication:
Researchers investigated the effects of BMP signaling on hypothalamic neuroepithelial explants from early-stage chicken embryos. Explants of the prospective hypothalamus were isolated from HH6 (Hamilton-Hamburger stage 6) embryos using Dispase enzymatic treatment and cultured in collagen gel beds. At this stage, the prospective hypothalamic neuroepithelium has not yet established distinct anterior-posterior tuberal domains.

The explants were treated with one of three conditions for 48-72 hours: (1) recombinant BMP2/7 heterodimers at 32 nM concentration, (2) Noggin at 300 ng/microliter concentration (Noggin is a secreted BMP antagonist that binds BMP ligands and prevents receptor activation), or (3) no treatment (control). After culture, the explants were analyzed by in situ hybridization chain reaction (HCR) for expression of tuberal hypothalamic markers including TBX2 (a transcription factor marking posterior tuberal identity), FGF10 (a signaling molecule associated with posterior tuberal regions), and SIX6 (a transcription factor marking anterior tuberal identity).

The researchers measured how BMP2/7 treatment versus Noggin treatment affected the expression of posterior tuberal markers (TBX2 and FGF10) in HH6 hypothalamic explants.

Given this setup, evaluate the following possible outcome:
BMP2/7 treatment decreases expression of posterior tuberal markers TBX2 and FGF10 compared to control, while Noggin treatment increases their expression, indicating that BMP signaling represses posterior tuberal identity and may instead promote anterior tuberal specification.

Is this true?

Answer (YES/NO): NO